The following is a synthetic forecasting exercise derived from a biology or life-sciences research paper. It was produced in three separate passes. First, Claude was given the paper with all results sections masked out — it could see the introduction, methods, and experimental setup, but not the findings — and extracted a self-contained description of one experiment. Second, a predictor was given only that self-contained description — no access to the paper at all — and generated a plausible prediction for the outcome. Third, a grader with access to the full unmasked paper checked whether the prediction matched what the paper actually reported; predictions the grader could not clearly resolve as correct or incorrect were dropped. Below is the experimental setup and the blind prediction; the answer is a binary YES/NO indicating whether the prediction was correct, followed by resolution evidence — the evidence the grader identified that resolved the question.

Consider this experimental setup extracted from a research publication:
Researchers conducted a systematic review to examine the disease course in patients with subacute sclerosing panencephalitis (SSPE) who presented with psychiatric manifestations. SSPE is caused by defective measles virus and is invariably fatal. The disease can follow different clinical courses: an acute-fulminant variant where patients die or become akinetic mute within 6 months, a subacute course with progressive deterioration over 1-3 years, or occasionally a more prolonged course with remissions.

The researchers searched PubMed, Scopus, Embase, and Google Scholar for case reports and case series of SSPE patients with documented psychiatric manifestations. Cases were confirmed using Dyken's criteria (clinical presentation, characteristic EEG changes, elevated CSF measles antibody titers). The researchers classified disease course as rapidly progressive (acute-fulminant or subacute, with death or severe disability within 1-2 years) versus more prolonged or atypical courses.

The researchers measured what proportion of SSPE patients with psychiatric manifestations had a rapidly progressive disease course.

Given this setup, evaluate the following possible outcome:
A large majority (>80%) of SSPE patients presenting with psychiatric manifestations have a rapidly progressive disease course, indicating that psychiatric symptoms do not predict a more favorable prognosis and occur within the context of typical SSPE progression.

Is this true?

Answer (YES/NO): YES